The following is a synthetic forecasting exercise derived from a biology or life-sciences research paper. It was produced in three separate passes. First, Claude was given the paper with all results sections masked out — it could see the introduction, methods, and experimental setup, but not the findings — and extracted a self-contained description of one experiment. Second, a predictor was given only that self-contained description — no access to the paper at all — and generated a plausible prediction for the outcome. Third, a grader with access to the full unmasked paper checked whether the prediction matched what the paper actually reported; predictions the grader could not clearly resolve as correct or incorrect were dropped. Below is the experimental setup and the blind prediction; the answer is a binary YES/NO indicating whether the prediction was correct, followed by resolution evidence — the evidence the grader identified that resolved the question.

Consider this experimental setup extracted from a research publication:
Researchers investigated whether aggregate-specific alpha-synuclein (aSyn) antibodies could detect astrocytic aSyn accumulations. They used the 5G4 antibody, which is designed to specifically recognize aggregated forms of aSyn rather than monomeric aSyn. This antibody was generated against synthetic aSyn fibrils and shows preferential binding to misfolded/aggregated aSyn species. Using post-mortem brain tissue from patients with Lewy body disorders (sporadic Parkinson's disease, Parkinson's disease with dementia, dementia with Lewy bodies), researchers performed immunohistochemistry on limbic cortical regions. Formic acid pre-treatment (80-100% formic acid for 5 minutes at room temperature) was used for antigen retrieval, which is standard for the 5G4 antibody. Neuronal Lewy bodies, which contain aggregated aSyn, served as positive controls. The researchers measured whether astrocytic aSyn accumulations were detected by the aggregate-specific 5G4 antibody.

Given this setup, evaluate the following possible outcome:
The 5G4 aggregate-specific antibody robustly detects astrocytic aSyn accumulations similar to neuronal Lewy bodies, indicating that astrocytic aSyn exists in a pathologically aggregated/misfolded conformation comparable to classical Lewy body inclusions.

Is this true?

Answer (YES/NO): NO